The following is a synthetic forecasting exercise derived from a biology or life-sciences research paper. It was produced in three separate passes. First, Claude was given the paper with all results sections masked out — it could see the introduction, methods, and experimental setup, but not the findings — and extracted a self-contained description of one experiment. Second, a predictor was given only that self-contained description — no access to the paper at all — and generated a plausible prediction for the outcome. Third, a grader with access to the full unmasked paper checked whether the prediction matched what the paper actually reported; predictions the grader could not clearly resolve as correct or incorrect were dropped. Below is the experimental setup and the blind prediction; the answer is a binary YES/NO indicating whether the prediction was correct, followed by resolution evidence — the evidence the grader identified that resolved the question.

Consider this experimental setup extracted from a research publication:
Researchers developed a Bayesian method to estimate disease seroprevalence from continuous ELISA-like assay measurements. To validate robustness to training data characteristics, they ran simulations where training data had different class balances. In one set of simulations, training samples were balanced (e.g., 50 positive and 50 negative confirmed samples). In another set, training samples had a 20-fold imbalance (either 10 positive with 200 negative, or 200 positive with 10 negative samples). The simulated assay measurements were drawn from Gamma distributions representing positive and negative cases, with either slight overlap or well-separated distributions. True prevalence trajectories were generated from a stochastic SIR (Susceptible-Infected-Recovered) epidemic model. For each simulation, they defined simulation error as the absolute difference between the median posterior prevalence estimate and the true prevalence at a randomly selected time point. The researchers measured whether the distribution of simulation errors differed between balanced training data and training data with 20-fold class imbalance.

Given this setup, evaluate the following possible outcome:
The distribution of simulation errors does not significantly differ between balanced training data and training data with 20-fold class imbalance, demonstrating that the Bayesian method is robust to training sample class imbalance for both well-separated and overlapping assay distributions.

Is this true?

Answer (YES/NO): NO